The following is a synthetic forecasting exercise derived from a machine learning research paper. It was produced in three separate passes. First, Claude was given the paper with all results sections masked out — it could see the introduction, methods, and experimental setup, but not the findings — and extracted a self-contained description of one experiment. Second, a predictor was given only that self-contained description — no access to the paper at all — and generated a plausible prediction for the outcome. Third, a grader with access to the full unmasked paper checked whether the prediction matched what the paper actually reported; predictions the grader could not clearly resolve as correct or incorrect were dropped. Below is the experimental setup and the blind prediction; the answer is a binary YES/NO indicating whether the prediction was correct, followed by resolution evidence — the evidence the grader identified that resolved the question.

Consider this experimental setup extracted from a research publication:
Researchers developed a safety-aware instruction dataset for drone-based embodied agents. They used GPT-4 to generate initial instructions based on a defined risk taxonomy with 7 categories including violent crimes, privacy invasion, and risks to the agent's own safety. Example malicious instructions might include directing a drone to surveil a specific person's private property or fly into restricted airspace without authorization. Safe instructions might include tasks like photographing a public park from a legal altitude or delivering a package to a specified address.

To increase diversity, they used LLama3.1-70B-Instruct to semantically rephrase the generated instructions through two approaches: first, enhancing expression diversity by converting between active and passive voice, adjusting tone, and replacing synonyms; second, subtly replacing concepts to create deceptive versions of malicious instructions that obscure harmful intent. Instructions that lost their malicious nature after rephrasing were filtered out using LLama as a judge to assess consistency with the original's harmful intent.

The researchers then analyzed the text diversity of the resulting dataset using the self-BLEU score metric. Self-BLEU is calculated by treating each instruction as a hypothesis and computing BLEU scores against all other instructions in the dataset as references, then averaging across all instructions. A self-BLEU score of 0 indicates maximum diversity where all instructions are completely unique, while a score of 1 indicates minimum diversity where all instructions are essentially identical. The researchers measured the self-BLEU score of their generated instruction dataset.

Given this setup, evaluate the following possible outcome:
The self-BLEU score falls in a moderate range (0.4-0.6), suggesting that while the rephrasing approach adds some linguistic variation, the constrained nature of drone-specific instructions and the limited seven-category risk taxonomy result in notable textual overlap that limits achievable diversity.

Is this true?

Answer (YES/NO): NO